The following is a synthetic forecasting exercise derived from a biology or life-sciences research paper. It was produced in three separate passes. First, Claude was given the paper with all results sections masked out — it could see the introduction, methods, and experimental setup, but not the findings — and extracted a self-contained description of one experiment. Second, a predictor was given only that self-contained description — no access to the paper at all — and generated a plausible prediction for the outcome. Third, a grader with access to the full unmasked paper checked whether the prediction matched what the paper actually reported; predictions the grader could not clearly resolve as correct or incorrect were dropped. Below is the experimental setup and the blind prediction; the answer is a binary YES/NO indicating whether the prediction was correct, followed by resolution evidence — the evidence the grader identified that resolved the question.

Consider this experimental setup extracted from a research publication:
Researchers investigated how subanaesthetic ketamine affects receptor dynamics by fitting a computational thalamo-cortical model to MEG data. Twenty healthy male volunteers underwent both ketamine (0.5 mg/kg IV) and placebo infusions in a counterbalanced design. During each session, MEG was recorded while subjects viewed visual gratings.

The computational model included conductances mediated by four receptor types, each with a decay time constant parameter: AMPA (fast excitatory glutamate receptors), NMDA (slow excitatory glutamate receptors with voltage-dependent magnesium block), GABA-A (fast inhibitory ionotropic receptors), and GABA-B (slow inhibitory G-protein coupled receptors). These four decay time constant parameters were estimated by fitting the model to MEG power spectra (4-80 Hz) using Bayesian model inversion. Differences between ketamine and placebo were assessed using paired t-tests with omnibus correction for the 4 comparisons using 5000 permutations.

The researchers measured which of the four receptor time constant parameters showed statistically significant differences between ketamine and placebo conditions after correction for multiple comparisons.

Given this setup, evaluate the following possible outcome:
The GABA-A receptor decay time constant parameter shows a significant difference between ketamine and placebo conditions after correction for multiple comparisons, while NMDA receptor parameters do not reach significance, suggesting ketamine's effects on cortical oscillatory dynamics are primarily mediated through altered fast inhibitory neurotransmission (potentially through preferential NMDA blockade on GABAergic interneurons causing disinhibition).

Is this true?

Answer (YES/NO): NO